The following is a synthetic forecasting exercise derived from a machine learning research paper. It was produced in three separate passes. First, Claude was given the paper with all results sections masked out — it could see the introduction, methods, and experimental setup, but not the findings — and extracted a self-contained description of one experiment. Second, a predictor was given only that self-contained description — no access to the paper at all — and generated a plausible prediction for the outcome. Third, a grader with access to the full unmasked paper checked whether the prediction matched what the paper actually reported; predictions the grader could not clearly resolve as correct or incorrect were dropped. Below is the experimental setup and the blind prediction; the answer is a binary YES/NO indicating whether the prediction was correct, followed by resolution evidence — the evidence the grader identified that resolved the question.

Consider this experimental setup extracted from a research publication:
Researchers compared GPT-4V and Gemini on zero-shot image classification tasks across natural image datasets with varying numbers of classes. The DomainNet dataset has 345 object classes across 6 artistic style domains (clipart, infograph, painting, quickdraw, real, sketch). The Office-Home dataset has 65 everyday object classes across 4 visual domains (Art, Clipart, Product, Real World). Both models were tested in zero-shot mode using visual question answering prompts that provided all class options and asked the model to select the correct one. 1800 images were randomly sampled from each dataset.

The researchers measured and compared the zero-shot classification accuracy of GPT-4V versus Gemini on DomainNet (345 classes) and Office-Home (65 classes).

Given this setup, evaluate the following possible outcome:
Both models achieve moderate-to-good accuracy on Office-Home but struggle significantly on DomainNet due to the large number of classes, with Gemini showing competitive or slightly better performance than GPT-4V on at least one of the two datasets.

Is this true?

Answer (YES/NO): NO